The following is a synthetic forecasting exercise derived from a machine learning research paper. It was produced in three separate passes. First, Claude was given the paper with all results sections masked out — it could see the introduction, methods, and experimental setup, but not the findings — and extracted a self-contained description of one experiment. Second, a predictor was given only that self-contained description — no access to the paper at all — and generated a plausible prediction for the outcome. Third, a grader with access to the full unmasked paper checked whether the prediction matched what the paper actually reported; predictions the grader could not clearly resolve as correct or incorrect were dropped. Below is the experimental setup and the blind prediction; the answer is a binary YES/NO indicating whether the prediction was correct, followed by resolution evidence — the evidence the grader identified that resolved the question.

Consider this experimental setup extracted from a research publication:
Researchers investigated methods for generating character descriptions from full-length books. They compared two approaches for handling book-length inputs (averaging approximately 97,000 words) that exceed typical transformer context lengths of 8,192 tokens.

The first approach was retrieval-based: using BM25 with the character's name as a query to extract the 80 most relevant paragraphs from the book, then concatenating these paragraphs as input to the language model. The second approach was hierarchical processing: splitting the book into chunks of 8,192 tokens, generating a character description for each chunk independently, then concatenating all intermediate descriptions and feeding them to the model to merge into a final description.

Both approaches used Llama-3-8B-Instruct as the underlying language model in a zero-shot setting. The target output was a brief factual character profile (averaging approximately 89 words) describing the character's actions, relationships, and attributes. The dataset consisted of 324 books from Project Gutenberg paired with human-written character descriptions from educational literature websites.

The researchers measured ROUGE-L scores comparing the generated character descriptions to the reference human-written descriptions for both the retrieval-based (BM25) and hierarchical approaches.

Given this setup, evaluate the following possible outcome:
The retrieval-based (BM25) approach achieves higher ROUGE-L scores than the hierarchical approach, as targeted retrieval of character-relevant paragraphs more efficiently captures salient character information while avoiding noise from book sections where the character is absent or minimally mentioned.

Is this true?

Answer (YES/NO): YES